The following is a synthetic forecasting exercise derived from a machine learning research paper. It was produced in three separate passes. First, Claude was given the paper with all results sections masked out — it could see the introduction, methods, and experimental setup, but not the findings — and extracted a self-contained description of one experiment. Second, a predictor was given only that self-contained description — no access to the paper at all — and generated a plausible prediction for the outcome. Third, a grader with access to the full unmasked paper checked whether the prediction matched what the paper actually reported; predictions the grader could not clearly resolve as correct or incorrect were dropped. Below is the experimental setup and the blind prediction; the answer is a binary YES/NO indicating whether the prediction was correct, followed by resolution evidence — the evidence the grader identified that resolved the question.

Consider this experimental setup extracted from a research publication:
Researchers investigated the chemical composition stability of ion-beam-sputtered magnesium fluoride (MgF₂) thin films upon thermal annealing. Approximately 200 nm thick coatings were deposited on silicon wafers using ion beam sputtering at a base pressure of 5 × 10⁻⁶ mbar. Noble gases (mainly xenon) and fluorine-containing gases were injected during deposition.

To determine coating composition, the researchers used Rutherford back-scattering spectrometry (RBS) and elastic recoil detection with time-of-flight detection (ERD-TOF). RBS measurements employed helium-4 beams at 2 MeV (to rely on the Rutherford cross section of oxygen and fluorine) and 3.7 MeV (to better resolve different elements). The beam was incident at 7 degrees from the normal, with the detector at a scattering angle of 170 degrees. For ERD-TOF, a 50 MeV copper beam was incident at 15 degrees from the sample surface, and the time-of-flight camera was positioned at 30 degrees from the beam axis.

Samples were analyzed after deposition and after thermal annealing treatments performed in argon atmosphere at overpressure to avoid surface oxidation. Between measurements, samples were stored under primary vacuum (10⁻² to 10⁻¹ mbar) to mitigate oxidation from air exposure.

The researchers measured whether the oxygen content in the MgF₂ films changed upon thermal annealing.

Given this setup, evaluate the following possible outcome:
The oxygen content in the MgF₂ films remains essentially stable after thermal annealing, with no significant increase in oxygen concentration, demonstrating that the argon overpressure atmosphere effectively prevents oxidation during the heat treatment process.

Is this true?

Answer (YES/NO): NO